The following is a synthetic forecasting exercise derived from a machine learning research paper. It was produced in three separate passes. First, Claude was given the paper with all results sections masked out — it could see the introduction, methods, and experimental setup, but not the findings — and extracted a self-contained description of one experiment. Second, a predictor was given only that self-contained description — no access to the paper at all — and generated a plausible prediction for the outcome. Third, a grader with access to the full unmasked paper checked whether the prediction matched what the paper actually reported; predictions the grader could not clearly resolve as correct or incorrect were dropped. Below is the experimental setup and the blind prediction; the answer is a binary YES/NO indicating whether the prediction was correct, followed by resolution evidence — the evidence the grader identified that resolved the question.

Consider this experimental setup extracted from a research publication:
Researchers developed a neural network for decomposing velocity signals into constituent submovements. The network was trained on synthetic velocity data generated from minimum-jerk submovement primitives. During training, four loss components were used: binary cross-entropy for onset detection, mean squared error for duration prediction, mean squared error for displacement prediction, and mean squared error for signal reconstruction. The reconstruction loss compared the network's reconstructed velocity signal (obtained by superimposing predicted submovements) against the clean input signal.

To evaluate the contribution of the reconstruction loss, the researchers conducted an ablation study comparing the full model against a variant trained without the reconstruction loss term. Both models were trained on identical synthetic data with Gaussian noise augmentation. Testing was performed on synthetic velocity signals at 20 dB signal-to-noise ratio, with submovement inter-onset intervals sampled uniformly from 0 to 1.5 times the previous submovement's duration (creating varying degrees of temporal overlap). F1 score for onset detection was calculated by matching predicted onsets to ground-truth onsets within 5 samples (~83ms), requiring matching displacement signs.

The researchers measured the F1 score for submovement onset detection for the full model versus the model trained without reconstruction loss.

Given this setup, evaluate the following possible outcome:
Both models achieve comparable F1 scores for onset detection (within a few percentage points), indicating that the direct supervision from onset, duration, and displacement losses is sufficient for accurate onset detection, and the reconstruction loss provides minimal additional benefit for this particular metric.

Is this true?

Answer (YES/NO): YES